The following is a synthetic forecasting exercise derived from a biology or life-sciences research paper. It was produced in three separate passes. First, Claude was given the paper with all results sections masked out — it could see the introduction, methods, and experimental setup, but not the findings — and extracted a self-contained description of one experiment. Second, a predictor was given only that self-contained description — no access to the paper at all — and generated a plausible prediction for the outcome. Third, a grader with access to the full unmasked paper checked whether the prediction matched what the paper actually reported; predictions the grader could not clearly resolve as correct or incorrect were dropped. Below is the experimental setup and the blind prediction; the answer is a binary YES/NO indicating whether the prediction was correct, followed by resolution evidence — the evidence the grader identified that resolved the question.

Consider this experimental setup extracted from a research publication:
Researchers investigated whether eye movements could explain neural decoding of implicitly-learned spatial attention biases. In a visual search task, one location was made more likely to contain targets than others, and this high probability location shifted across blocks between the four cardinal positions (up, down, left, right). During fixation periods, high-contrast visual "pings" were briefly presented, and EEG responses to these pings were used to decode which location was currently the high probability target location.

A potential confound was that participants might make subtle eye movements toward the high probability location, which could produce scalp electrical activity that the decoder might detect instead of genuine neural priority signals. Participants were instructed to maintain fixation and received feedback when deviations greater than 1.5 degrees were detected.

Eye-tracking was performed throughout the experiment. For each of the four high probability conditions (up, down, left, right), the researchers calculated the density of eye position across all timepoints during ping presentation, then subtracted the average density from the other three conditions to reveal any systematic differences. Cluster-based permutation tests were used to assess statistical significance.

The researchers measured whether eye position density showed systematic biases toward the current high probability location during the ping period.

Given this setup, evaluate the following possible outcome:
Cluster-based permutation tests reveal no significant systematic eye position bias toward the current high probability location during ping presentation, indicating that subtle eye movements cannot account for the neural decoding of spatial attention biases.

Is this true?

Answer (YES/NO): YES